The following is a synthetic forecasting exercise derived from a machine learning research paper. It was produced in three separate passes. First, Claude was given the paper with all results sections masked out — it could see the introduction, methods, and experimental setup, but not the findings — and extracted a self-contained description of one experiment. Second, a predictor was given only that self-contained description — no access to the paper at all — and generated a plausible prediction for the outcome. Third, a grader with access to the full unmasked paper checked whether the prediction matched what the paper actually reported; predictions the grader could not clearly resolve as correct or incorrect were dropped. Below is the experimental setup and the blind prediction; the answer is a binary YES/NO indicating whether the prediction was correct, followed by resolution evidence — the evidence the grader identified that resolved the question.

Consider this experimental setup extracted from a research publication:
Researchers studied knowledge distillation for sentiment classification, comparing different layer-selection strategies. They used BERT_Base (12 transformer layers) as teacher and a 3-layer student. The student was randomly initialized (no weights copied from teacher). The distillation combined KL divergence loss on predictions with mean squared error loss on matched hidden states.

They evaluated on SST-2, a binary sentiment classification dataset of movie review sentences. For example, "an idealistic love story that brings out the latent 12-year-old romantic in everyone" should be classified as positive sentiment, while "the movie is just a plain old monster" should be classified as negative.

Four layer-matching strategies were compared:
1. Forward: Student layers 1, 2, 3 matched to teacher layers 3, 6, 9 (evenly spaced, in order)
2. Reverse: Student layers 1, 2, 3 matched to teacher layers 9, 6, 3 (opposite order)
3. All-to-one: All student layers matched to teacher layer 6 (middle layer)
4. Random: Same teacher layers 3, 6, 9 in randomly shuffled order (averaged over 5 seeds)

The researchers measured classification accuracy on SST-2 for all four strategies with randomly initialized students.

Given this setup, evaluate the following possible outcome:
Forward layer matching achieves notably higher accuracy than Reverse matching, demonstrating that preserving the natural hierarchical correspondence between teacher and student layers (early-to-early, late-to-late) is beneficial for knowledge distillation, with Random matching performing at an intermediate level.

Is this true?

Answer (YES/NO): NO